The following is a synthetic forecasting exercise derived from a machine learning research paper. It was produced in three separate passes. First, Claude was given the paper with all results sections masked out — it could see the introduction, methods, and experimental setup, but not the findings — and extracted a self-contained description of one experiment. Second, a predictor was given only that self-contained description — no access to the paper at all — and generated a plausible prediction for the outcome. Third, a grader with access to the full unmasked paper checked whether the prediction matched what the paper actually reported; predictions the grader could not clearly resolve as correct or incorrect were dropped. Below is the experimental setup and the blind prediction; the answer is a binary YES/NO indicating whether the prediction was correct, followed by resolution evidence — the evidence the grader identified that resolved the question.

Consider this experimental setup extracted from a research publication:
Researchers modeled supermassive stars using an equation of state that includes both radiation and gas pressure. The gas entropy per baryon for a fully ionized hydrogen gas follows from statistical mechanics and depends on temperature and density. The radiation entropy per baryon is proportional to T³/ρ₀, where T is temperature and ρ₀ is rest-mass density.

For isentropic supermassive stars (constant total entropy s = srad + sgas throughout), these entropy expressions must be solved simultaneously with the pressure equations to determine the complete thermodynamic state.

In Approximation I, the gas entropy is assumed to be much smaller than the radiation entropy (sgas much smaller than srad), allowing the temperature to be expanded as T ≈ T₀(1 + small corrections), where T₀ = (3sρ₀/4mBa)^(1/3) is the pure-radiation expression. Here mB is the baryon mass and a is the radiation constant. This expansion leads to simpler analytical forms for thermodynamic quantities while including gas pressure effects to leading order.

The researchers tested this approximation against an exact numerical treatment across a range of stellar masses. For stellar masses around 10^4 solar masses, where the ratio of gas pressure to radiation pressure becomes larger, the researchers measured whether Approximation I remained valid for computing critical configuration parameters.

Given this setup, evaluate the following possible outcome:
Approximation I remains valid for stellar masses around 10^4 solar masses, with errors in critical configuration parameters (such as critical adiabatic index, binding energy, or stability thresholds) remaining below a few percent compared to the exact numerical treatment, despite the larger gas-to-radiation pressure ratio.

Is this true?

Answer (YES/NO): YES